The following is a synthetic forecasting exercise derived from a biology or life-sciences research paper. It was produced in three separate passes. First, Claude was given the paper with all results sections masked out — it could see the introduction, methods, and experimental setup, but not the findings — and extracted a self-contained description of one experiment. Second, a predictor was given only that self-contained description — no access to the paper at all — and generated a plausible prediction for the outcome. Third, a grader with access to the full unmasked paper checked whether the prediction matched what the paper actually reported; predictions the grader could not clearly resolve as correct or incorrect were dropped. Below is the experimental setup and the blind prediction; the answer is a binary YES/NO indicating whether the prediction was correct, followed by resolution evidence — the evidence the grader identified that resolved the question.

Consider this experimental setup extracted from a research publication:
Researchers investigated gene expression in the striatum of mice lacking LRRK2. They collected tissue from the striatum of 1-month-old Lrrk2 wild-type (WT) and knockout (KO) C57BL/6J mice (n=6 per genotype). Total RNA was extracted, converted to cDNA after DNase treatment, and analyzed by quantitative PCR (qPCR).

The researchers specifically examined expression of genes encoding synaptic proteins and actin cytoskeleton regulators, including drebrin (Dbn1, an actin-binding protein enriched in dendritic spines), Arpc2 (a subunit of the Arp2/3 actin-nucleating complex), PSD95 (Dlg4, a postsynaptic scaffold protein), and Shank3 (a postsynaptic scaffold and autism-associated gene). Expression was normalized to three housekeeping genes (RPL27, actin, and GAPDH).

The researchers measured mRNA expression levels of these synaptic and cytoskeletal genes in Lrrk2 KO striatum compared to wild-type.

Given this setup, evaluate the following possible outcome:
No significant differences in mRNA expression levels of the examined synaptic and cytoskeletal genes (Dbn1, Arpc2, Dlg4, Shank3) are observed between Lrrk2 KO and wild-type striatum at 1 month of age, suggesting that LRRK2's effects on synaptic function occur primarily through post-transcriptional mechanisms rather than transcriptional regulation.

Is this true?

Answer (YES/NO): NO